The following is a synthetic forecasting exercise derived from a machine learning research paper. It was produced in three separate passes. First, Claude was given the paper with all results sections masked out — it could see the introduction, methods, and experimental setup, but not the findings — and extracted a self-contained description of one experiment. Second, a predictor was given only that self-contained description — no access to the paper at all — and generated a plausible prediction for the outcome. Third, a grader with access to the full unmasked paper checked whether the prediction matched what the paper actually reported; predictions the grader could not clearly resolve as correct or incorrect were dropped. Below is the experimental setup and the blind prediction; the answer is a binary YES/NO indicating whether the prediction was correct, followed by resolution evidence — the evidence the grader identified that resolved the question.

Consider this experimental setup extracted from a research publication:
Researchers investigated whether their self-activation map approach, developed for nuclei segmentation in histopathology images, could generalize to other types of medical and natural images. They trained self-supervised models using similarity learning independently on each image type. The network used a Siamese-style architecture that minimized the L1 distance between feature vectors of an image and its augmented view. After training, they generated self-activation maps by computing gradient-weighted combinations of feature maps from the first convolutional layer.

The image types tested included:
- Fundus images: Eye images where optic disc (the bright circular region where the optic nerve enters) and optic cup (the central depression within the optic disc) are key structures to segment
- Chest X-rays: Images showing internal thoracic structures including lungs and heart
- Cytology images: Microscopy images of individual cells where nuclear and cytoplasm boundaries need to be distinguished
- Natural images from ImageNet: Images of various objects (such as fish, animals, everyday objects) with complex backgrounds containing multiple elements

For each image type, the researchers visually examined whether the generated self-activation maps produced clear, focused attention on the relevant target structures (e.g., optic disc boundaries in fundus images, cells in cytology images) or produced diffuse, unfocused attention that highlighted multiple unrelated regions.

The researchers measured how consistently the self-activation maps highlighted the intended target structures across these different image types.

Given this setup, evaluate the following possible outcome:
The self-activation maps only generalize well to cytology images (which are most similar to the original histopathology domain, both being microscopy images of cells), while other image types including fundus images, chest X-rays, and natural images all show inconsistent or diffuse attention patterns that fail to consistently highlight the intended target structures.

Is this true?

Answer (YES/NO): NO